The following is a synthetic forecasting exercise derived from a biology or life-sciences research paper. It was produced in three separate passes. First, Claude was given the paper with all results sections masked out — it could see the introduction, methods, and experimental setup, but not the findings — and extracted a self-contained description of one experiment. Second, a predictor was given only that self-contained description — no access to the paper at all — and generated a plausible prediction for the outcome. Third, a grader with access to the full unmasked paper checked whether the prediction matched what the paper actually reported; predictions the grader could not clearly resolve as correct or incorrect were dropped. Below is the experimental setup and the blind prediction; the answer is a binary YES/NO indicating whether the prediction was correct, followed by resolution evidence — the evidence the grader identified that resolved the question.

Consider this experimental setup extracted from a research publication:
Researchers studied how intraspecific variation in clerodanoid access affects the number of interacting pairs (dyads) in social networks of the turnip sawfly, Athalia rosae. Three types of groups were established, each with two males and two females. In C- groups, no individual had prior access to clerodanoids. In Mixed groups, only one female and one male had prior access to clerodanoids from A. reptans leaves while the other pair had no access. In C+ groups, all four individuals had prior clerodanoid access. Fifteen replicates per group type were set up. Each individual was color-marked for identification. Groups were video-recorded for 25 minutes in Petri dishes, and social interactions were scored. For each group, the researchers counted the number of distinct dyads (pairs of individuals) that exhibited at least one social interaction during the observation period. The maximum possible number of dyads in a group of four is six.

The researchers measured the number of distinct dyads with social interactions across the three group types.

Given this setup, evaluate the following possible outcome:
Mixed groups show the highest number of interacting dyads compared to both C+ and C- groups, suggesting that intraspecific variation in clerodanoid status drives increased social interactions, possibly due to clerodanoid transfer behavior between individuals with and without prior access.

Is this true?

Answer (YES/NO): YES